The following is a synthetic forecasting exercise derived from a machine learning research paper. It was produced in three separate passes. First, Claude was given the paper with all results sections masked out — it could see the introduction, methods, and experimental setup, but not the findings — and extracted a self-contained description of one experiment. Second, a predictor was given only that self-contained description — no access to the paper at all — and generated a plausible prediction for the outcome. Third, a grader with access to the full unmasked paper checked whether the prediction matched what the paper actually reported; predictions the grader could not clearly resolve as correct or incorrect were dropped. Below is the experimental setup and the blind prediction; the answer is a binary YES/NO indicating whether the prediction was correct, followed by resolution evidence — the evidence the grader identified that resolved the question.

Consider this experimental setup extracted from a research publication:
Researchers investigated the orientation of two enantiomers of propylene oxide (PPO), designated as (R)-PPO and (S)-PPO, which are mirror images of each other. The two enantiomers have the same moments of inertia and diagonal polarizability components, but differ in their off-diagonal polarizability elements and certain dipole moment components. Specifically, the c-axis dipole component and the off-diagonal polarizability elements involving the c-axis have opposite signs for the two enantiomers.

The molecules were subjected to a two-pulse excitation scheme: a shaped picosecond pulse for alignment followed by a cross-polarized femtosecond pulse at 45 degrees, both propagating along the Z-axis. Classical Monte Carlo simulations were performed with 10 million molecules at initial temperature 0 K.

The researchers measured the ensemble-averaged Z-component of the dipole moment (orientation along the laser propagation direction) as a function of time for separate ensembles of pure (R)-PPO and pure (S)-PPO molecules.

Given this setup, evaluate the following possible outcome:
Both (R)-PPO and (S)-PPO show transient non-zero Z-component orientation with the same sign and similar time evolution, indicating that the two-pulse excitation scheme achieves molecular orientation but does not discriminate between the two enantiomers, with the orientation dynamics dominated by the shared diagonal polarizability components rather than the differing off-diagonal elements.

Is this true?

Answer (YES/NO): NO